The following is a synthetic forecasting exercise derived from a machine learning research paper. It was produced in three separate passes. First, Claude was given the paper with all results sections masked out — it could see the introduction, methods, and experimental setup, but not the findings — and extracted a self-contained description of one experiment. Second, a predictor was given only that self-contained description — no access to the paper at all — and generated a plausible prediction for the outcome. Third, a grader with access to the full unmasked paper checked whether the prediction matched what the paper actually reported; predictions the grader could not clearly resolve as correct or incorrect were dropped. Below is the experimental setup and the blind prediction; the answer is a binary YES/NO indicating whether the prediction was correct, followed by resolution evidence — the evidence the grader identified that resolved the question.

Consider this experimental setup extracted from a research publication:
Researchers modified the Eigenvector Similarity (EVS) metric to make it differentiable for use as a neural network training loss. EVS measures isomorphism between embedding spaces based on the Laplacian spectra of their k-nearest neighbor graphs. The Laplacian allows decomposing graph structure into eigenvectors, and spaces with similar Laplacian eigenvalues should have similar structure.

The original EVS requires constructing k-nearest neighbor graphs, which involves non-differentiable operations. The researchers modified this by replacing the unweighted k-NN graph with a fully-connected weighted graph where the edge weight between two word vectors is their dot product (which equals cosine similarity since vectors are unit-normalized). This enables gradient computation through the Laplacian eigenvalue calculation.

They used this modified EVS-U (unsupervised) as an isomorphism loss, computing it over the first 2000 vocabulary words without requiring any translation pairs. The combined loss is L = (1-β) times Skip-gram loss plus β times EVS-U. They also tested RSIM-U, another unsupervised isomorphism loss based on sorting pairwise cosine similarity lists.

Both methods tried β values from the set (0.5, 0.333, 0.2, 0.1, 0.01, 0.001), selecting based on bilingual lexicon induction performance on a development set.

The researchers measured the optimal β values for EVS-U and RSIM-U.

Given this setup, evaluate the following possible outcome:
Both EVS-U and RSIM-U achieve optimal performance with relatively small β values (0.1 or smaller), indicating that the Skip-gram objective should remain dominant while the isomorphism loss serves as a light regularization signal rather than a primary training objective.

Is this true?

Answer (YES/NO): NO